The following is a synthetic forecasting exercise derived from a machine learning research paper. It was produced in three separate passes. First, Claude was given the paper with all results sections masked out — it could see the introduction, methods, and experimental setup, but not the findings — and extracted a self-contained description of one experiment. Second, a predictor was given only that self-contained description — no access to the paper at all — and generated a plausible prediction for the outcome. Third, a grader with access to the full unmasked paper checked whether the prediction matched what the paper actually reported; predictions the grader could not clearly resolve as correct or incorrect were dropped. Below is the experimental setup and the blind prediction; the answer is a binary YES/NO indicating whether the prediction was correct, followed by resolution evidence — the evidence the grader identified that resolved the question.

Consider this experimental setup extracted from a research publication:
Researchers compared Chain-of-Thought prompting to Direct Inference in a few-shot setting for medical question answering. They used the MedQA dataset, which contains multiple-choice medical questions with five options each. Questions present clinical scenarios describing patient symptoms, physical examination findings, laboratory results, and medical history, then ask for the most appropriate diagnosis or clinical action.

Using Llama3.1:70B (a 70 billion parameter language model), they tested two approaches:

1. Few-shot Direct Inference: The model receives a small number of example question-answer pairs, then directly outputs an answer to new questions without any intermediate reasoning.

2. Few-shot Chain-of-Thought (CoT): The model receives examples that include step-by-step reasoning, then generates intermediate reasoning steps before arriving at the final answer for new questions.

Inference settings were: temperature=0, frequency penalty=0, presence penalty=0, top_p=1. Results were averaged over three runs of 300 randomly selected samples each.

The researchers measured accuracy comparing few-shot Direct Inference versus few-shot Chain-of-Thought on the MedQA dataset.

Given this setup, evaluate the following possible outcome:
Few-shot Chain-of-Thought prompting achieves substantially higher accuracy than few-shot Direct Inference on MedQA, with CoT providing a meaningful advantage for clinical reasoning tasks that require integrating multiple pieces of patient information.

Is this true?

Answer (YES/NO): NO